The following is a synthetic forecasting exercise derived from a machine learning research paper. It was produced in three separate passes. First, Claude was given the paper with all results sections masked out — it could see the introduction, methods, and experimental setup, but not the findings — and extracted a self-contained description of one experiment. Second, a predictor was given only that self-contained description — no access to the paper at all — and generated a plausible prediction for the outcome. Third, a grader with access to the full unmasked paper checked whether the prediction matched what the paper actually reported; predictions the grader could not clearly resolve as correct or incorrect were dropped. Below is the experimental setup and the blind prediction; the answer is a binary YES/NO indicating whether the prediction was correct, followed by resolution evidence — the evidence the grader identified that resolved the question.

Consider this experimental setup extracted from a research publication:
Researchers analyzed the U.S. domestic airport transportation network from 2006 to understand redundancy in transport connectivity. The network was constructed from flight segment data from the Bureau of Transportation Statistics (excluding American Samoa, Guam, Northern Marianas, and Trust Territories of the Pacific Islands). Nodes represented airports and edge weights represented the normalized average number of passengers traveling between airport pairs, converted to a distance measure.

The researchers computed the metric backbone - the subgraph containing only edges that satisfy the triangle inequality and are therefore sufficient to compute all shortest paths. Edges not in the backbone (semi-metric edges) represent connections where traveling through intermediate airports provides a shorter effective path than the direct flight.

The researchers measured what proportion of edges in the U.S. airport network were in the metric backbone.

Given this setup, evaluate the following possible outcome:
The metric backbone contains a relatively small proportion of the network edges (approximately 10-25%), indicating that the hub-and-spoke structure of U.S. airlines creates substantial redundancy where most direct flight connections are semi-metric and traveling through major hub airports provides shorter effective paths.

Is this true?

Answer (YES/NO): YES